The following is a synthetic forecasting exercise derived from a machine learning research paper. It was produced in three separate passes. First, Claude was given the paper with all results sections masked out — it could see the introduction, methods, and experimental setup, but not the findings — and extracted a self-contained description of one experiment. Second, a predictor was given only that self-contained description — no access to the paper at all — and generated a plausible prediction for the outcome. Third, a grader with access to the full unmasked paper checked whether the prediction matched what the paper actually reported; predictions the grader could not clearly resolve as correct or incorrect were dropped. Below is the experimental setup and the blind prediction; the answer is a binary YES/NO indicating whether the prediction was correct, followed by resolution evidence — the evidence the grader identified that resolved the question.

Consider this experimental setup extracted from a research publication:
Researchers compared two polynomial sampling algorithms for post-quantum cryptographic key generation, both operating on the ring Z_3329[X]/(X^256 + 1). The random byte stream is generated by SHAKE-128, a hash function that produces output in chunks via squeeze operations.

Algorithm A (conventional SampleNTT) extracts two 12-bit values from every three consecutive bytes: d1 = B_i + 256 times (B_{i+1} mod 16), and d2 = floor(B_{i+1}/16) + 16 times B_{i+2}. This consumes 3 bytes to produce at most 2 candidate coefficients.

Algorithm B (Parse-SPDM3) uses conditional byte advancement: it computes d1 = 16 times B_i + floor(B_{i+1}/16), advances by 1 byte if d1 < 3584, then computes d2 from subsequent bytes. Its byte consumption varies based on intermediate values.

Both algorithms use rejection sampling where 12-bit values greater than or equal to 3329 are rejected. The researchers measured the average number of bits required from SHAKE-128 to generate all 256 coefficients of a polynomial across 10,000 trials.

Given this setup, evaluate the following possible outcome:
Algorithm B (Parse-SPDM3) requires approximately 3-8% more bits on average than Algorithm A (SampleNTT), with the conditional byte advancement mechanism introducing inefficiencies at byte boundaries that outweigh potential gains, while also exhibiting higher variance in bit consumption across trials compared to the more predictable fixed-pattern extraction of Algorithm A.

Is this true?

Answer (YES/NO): NO